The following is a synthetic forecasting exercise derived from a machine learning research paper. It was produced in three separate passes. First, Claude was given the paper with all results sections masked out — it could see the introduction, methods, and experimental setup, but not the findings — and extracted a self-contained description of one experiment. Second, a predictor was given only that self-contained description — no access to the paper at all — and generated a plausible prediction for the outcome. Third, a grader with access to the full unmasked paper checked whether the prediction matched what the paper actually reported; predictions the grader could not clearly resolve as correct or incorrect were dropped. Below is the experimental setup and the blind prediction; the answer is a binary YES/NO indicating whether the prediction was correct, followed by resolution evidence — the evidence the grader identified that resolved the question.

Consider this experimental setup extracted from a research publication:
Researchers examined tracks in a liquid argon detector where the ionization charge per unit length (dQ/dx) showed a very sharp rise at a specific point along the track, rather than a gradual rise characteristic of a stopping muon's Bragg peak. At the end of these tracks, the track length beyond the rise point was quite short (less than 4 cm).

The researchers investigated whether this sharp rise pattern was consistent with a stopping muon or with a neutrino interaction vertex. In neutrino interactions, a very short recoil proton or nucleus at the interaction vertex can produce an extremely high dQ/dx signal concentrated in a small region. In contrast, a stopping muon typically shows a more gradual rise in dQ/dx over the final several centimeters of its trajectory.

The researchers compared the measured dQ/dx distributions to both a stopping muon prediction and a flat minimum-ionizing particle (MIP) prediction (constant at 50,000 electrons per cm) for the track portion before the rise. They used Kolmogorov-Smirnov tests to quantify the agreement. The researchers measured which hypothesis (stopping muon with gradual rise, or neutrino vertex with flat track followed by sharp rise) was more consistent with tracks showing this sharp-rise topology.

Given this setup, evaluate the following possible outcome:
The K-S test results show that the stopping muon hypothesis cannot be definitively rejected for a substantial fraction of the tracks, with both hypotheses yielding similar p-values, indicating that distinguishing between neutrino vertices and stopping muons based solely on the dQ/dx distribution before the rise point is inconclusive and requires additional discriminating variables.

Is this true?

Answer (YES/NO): NO